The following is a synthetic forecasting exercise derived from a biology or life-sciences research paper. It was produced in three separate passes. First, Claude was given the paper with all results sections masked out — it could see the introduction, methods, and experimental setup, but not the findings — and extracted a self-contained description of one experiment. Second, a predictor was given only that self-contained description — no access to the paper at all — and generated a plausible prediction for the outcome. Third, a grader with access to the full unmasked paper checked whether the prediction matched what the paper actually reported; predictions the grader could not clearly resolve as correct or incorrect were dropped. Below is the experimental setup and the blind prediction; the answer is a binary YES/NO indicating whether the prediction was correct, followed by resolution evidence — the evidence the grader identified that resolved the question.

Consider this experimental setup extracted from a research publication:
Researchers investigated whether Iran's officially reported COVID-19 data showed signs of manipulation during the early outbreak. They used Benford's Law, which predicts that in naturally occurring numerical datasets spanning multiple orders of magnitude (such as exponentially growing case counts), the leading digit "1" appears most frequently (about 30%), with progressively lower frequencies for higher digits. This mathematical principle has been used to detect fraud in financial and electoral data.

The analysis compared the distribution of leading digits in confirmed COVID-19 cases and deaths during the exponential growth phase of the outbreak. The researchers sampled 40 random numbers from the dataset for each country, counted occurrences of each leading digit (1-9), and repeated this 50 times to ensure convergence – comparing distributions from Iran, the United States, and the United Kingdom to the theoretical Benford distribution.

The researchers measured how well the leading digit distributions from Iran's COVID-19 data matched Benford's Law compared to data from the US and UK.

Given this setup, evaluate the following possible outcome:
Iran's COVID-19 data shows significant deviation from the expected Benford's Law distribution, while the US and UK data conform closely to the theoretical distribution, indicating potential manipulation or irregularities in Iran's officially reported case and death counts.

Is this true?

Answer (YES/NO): NO